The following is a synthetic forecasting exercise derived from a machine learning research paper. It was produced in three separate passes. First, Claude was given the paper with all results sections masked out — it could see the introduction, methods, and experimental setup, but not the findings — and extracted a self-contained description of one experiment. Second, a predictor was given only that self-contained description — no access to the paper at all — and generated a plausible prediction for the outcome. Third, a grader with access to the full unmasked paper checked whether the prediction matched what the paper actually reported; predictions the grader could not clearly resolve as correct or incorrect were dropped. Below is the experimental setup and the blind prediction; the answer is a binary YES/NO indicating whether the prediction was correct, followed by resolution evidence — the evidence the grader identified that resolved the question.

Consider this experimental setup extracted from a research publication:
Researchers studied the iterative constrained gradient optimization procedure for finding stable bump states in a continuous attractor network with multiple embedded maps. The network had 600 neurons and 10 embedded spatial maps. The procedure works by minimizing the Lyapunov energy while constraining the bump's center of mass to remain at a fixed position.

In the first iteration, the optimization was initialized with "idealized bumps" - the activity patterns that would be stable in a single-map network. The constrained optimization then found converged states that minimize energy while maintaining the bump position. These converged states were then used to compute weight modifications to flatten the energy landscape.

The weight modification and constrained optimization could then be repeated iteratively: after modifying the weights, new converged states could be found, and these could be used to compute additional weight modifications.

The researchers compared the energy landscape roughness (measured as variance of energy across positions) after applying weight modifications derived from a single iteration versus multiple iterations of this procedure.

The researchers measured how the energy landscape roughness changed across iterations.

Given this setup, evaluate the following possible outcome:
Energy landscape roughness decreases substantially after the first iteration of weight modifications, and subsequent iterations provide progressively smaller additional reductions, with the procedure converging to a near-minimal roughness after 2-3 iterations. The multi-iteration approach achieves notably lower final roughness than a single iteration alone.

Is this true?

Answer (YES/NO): NO